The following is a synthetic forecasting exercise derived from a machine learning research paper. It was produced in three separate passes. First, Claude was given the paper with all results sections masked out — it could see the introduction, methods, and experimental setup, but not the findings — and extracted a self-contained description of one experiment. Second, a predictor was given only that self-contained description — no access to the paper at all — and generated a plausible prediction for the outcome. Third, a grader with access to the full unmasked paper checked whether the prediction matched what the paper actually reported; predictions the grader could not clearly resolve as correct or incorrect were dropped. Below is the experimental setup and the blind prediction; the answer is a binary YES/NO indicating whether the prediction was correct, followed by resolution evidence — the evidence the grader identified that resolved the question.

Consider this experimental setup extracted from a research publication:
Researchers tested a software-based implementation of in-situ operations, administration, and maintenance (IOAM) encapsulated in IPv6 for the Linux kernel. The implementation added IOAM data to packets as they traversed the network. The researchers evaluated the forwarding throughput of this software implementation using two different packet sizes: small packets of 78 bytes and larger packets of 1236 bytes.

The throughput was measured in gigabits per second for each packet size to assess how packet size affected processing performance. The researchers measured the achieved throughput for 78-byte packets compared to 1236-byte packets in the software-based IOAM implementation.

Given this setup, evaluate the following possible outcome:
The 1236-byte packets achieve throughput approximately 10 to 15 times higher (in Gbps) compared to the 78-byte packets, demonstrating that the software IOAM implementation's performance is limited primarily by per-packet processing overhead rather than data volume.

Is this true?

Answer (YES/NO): YES